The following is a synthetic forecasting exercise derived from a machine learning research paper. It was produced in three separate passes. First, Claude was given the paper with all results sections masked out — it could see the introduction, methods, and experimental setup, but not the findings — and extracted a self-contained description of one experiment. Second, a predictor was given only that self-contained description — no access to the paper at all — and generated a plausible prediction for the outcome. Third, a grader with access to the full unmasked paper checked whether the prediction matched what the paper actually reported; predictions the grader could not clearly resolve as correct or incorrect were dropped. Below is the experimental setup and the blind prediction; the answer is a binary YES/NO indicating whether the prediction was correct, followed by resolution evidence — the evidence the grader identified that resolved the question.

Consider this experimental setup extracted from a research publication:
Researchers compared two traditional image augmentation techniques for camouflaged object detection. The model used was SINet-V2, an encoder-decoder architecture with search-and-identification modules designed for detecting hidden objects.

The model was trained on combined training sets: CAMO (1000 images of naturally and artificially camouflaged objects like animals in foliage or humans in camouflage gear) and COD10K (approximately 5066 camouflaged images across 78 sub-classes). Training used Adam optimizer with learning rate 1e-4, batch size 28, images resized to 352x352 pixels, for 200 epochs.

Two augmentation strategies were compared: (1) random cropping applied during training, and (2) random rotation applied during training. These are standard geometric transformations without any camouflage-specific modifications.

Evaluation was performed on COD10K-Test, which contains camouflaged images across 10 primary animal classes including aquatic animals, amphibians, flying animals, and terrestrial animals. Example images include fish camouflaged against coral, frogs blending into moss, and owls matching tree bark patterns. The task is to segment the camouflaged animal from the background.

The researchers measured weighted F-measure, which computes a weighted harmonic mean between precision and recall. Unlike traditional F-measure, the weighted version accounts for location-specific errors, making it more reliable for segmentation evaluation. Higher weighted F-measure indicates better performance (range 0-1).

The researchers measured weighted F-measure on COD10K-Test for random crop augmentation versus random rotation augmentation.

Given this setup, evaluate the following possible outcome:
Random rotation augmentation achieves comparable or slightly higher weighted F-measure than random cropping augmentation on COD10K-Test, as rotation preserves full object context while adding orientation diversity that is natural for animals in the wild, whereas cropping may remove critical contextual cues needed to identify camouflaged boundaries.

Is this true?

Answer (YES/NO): NO